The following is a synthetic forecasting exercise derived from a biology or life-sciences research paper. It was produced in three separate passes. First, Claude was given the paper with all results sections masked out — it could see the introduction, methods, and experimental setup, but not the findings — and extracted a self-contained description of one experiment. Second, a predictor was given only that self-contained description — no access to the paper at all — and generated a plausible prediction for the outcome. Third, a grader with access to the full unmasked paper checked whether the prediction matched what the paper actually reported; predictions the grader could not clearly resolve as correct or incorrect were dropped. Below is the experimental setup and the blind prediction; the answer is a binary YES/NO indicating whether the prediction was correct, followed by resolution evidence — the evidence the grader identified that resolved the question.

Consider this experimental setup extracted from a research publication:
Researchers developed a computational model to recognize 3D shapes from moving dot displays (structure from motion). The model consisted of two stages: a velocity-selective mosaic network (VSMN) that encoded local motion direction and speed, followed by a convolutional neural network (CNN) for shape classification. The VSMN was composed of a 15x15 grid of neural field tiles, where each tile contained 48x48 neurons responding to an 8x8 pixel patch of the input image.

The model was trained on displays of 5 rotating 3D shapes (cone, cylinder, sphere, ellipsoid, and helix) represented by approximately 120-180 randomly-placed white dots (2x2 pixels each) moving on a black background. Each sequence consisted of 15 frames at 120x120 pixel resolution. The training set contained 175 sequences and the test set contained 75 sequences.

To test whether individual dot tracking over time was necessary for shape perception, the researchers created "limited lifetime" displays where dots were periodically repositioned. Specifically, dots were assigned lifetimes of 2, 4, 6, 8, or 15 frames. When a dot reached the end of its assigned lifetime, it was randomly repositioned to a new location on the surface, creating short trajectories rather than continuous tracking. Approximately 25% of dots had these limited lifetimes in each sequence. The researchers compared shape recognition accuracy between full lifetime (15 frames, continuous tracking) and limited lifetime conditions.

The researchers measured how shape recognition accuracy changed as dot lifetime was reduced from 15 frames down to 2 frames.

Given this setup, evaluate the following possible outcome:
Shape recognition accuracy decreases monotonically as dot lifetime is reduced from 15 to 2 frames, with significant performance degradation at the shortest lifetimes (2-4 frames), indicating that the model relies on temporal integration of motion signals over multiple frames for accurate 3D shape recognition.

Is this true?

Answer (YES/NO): NO